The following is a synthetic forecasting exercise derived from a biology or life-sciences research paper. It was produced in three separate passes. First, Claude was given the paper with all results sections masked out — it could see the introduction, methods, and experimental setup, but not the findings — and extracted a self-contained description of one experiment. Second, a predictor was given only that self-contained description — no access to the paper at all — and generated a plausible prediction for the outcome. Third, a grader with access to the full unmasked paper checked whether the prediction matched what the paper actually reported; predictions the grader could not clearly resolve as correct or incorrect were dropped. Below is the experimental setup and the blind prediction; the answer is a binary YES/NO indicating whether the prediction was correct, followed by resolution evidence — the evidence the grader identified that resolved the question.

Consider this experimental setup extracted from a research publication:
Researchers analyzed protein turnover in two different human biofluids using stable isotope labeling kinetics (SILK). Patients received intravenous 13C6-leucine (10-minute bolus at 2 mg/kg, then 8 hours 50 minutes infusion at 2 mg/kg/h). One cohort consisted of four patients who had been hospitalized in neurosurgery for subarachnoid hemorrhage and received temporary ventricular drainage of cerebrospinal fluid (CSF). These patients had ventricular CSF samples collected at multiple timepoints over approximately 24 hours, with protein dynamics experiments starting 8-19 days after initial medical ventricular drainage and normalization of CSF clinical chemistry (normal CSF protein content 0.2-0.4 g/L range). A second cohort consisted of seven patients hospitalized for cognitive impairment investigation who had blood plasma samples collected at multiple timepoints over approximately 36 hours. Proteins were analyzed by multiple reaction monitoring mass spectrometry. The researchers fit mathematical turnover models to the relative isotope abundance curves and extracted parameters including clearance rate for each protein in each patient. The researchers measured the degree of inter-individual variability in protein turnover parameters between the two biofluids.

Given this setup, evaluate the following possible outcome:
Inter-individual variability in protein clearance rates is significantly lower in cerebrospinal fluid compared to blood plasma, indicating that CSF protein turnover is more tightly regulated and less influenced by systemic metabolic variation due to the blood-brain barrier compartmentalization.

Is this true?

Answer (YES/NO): NO